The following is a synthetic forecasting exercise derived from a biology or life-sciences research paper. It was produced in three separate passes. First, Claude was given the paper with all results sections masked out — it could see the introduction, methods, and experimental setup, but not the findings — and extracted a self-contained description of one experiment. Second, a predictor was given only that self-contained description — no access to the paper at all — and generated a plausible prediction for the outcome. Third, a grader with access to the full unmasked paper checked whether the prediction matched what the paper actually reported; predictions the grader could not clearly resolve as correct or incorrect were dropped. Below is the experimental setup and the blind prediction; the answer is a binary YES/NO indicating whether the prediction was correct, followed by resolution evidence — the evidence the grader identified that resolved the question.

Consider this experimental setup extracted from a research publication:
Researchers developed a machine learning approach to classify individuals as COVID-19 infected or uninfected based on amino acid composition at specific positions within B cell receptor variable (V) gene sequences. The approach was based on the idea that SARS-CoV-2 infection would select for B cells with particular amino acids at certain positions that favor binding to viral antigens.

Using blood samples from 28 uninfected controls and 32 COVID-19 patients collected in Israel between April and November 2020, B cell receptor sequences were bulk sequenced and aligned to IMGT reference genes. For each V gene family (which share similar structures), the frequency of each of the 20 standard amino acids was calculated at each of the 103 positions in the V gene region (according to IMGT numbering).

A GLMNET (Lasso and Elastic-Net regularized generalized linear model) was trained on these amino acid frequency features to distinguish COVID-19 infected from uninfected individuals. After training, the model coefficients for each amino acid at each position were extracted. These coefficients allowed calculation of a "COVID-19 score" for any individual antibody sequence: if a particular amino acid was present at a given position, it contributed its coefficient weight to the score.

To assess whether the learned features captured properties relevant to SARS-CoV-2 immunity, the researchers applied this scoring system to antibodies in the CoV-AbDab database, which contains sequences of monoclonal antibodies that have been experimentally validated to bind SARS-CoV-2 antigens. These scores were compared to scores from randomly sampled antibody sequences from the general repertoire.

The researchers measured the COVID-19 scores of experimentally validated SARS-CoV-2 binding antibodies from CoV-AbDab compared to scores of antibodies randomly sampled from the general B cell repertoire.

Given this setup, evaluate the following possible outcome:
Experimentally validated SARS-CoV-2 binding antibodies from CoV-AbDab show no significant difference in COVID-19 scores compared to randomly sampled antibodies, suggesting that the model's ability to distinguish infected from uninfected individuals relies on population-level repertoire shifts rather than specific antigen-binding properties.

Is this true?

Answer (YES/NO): NO